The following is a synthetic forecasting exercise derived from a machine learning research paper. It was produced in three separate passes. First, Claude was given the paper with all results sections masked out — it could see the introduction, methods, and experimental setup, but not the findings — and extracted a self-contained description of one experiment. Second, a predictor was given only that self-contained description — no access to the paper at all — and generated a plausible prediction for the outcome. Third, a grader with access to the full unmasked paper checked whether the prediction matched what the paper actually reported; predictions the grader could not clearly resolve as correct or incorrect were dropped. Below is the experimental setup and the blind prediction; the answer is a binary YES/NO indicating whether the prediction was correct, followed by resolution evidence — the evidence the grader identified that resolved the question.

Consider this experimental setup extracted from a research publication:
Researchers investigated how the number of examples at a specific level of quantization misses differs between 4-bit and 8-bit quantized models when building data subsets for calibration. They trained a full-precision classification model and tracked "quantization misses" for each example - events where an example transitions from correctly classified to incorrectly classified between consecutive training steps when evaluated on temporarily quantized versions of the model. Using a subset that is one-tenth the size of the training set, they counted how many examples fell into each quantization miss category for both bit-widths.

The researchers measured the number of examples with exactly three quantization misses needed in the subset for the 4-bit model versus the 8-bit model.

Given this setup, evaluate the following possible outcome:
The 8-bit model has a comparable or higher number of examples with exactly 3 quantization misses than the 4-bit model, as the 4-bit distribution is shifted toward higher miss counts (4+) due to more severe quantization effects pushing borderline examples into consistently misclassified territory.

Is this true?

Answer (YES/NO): YES